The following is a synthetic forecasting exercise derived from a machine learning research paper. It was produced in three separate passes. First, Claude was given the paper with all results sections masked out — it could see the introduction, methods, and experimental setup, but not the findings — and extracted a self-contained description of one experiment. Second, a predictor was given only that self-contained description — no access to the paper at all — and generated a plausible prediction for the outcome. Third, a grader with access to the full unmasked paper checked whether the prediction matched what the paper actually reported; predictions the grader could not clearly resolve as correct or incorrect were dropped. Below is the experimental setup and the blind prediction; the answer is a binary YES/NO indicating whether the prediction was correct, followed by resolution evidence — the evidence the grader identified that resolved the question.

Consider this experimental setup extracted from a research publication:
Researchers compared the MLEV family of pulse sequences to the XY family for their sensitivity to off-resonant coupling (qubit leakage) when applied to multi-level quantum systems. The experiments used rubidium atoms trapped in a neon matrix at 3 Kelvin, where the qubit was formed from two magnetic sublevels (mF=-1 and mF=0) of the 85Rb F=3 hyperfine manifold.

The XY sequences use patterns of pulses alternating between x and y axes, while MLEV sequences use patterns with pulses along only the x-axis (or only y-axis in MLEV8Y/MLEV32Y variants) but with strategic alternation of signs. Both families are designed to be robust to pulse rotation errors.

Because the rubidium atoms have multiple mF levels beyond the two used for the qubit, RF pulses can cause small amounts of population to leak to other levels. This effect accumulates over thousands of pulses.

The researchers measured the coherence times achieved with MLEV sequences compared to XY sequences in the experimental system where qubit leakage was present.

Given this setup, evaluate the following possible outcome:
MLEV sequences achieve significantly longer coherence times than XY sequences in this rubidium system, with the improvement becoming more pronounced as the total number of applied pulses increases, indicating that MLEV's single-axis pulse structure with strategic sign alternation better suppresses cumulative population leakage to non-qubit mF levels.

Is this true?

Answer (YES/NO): NO